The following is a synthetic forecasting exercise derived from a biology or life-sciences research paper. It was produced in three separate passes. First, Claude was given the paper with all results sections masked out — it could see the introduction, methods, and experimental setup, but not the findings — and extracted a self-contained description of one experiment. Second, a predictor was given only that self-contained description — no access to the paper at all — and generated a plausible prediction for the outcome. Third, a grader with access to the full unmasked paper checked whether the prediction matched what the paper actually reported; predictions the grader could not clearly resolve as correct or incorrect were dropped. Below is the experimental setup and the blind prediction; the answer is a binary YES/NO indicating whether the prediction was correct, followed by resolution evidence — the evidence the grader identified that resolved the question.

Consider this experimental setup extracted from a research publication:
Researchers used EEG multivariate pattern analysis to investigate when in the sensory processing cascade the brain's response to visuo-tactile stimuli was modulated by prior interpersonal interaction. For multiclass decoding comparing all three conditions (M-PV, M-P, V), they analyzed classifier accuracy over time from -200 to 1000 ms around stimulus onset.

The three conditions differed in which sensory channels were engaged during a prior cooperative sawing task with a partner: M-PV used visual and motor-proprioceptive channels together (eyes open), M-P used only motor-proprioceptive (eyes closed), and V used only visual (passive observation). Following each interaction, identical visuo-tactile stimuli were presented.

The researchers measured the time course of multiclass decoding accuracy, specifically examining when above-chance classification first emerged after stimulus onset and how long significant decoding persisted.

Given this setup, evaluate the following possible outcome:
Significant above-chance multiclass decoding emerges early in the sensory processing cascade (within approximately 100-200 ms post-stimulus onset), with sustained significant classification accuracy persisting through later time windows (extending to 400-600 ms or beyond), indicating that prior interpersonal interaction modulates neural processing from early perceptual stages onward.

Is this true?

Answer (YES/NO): YES